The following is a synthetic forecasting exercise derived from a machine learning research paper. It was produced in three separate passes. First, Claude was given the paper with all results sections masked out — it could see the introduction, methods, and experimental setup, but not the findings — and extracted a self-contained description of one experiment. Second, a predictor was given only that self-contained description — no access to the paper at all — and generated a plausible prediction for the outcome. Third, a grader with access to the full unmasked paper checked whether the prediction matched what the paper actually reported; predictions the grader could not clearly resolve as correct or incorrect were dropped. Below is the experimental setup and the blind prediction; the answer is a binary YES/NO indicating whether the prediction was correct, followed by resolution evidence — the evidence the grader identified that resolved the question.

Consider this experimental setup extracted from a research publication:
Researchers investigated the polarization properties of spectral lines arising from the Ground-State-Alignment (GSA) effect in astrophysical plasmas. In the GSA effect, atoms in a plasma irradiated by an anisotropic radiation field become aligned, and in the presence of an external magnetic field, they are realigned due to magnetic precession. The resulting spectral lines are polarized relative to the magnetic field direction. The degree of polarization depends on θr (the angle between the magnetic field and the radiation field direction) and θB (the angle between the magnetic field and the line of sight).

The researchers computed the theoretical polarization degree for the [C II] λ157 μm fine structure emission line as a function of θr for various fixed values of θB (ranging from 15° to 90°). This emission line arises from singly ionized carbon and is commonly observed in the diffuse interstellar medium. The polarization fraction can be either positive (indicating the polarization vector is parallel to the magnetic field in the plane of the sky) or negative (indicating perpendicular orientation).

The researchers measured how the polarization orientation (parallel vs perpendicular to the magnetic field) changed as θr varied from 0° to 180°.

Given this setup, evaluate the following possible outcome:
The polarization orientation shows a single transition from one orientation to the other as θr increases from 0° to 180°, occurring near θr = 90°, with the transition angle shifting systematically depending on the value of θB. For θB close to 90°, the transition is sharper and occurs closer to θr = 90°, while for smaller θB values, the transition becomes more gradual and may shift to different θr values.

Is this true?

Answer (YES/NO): NO